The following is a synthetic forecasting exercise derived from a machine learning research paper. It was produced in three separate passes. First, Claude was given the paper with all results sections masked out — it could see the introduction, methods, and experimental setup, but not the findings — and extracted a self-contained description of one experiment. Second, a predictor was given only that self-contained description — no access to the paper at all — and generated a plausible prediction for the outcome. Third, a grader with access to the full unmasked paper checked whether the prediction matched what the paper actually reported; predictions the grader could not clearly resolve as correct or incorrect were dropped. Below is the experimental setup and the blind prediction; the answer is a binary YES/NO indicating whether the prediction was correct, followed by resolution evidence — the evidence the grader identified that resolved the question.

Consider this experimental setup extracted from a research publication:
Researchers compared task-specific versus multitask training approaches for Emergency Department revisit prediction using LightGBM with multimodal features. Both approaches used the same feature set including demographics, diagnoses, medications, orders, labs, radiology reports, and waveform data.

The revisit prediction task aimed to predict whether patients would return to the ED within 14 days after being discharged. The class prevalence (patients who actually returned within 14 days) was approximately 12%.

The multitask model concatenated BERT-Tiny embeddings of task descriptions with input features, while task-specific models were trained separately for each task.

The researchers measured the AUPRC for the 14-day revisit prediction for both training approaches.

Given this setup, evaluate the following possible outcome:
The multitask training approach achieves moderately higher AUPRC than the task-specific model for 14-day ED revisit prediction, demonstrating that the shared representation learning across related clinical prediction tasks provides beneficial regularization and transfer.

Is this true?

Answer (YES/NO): NO